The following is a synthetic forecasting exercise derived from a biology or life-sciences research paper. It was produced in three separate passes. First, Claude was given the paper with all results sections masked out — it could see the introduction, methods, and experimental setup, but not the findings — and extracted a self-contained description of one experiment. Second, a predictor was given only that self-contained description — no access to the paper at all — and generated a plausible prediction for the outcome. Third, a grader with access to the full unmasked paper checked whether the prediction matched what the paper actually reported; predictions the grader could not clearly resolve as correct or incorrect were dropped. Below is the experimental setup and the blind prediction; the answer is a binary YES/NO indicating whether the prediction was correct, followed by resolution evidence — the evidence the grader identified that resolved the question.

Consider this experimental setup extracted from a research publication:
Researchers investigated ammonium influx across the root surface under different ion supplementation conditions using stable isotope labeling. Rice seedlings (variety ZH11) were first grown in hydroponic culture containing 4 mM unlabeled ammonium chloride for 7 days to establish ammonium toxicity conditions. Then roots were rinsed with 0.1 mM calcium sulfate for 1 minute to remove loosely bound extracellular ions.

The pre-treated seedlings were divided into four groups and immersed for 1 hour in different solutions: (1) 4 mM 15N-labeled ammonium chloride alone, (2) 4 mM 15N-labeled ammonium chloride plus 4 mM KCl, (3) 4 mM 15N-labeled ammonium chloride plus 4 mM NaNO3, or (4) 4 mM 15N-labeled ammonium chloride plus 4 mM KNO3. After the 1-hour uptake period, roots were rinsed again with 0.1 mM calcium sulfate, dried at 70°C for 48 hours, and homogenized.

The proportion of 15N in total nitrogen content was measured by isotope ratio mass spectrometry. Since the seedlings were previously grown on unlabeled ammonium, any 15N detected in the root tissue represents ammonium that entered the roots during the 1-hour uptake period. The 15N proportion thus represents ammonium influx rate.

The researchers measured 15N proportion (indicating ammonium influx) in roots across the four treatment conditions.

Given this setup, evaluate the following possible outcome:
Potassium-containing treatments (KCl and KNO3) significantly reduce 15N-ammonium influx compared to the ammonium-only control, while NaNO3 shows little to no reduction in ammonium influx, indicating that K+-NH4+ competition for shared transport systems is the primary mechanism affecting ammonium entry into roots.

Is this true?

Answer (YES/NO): YES